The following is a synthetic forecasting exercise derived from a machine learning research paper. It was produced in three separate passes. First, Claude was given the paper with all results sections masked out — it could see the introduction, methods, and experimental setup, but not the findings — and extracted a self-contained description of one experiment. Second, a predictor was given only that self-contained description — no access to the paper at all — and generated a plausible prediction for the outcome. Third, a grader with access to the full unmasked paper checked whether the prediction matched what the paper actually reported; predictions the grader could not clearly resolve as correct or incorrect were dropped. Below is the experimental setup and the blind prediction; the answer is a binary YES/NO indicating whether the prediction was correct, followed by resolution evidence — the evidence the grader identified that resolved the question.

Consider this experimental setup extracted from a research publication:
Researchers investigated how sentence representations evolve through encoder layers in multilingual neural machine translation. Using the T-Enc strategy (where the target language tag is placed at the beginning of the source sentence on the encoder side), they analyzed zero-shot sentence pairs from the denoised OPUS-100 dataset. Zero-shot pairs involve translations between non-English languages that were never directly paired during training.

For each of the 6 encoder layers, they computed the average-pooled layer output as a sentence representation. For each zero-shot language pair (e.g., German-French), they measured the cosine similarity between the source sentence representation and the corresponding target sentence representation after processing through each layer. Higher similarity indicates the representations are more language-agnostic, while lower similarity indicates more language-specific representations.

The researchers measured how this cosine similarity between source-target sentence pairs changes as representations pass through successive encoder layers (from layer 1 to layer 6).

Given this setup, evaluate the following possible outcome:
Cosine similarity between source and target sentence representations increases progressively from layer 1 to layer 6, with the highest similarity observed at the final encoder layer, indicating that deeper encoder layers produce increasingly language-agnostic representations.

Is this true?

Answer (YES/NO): NO